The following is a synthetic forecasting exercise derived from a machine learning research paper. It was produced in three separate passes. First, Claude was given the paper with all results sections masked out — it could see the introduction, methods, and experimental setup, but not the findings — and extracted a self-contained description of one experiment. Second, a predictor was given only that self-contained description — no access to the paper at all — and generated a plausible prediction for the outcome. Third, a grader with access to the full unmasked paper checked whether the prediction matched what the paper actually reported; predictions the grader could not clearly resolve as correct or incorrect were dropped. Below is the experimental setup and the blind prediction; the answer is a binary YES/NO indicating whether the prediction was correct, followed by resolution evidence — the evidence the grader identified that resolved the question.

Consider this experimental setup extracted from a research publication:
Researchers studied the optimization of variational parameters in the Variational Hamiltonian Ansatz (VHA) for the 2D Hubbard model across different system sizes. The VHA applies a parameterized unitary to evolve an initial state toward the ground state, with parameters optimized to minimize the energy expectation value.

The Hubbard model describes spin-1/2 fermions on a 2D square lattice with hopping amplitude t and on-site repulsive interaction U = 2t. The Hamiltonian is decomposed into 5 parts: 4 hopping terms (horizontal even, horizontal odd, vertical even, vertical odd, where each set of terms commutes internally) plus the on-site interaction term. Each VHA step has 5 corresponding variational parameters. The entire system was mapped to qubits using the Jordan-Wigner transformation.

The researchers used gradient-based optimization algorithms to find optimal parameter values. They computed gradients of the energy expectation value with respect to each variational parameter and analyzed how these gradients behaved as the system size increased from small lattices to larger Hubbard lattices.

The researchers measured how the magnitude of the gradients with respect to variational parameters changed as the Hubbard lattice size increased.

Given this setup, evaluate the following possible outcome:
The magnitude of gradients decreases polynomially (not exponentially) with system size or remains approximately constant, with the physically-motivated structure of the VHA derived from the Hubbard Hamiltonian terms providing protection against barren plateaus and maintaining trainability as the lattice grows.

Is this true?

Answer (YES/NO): NO